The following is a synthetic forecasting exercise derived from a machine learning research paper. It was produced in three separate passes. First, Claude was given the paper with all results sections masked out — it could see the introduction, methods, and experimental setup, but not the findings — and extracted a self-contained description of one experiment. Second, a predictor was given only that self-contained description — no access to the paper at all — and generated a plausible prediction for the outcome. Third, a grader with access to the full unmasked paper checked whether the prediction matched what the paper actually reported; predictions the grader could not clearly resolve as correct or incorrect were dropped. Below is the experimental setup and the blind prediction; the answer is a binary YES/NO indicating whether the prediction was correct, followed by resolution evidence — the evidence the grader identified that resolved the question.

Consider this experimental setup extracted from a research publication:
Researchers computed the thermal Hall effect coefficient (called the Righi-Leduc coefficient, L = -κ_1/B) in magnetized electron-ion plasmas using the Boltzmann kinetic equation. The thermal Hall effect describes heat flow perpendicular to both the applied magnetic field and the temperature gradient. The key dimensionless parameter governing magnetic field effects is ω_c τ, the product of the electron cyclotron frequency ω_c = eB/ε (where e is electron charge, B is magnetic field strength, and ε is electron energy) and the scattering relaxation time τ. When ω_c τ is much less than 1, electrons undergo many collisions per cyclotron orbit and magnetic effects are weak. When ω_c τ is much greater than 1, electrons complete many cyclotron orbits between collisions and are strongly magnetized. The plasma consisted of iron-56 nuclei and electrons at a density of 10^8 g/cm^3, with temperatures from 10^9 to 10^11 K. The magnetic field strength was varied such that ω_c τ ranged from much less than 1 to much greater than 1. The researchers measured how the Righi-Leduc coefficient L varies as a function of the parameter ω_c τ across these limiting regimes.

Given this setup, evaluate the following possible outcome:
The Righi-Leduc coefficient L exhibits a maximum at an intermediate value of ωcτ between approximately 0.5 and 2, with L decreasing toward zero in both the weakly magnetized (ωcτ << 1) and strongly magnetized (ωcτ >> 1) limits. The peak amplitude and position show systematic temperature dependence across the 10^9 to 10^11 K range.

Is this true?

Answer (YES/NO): NO